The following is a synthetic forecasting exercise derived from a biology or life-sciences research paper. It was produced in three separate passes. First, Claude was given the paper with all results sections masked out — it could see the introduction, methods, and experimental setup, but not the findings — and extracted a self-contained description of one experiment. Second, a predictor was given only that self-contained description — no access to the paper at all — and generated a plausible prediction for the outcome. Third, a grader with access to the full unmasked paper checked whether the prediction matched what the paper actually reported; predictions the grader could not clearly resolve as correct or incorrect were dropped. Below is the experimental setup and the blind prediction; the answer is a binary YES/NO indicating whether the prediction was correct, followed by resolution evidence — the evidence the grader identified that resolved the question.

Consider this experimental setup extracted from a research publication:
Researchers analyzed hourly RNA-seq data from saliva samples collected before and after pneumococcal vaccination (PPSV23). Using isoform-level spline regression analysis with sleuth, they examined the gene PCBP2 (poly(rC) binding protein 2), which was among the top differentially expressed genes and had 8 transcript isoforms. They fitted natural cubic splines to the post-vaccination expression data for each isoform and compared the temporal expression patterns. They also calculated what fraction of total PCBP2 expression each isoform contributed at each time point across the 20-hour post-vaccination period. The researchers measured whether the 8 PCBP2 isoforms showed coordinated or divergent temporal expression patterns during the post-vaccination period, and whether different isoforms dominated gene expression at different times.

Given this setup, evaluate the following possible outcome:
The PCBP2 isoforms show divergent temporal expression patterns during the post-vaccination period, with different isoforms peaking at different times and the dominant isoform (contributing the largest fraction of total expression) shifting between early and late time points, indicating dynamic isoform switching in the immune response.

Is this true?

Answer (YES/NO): YES